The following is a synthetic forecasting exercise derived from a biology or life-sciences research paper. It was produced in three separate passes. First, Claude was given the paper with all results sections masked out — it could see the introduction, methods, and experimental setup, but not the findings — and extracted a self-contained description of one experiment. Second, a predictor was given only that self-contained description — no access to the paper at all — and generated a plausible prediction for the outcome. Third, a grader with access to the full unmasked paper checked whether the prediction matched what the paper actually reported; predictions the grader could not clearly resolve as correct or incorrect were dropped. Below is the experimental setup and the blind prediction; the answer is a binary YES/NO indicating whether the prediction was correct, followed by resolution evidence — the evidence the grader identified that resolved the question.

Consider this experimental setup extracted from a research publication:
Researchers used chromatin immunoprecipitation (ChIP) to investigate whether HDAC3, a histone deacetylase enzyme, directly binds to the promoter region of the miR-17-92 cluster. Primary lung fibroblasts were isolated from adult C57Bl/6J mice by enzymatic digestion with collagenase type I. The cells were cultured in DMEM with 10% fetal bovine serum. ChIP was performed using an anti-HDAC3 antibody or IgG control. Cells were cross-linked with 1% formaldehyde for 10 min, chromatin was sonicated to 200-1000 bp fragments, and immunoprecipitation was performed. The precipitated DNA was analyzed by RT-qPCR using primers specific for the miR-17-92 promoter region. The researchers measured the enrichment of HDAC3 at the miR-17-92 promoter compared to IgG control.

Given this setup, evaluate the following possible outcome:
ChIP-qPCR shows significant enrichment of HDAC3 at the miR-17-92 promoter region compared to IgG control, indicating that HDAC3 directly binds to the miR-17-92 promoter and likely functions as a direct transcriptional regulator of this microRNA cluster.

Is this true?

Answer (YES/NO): YES